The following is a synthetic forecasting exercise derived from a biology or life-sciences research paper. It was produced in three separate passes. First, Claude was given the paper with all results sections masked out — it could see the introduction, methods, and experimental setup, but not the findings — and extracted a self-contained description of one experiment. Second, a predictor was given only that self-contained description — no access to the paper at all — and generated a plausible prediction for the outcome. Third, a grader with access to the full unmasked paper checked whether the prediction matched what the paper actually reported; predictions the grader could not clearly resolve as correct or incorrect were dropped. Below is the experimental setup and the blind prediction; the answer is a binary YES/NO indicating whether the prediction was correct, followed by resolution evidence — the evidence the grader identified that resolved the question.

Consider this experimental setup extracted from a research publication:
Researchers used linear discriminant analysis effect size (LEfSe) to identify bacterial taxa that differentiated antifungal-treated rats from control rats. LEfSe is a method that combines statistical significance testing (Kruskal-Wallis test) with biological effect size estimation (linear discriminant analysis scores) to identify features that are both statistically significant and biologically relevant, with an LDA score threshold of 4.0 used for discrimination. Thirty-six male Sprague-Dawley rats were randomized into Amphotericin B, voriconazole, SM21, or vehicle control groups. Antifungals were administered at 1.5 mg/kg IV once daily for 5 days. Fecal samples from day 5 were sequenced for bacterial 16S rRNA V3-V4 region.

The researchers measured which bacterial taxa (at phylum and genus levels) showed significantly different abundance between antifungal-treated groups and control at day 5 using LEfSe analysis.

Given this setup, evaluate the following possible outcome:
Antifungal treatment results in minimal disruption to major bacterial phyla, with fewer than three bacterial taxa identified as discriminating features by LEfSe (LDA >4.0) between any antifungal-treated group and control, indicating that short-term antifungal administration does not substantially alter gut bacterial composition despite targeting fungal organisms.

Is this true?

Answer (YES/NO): NO